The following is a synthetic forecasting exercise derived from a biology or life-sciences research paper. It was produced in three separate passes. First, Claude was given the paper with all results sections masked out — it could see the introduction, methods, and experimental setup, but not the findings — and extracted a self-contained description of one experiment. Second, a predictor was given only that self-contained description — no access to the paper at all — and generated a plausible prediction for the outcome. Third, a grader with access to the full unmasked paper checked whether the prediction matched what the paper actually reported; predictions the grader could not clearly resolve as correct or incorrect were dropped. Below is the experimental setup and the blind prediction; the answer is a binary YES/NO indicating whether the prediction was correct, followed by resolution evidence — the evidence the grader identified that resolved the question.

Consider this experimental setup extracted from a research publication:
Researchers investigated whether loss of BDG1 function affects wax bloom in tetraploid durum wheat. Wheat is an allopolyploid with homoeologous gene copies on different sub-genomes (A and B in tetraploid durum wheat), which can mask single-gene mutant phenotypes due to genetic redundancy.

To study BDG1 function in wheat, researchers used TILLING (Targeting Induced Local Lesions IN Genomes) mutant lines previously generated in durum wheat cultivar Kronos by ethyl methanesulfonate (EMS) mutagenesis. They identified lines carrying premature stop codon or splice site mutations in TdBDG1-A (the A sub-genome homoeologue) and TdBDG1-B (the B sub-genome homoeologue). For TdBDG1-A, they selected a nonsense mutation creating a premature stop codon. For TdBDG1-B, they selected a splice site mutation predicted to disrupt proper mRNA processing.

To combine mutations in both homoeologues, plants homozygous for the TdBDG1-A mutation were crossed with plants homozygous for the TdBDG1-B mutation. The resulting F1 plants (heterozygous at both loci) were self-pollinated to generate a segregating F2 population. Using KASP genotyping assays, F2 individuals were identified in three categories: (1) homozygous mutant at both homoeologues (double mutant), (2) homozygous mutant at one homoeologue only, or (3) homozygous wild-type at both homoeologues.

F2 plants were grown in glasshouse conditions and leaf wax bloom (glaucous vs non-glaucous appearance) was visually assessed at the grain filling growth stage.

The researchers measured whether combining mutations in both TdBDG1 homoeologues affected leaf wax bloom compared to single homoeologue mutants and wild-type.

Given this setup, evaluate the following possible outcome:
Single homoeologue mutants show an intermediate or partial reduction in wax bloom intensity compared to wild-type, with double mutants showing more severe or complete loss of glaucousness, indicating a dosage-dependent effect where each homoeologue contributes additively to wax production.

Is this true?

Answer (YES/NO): NO